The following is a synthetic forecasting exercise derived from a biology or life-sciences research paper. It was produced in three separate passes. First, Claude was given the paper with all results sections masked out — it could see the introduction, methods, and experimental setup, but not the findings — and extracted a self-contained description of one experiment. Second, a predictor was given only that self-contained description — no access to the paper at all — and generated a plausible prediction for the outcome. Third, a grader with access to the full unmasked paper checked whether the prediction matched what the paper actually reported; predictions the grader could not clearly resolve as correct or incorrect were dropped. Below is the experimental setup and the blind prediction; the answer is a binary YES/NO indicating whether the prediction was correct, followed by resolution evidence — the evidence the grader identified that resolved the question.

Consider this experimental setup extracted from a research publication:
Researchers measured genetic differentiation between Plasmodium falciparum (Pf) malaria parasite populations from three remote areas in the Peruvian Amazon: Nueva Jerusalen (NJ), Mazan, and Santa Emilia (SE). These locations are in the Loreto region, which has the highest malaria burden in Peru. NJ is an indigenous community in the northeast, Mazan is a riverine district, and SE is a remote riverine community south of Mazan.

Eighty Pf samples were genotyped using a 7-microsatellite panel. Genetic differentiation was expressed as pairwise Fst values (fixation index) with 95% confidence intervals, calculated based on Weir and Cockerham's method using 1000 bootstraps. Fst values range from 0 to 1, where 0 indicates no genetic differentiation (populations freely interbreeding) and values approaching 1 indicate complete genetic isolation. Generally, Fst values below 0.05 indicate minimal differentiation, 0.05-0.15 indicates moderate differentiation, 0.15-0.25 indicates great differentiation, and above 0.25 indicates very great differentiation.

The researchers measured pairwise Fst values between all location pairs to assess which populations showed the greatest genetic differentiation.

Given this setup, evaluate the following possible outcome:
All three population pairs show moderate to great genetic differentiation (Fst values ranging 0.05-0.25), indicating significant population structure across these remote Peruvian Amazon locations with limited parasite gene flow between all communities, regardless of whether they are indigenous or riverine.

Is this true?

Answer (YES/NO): NO